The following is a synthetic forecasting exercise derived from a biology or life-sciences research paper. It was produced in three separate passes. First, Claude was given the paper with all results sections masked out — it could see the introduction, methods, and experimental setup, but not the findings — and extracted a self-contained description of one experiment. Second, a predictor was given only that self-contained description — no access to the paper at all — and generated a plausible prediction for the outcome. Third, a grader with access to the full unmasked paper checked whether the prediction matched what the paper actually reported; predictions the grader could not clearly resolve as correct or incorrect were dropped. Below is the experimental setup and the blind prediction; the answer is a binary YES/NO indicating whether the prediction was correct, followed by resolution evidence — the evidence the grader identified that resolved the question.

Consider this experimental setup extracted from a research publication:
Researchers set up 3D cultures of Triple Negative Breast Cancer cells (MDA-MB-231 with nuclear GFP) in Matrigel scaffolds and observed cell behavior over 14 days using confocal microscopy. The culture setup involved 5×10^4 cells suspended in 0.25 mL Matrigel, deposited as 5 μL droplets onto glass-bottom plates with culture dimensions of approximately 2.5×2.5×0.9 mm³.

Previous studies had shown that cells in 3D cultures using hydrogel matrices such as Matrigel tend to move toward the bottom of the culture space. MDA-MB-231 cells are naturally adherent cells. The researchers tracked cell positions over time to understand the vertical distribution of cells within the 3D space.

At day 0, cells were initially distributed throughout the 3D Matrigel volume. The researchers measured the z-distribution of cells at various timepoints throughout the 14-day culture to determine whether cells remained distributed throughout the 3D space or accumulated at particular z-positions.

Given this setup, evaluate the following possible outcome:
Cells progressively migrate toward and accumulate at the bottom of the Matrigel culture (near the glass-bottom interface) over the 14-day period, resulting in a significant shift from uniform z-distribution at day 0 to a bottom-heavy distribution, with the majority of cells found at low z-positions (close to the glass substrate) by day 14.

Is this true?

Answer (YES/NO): YES